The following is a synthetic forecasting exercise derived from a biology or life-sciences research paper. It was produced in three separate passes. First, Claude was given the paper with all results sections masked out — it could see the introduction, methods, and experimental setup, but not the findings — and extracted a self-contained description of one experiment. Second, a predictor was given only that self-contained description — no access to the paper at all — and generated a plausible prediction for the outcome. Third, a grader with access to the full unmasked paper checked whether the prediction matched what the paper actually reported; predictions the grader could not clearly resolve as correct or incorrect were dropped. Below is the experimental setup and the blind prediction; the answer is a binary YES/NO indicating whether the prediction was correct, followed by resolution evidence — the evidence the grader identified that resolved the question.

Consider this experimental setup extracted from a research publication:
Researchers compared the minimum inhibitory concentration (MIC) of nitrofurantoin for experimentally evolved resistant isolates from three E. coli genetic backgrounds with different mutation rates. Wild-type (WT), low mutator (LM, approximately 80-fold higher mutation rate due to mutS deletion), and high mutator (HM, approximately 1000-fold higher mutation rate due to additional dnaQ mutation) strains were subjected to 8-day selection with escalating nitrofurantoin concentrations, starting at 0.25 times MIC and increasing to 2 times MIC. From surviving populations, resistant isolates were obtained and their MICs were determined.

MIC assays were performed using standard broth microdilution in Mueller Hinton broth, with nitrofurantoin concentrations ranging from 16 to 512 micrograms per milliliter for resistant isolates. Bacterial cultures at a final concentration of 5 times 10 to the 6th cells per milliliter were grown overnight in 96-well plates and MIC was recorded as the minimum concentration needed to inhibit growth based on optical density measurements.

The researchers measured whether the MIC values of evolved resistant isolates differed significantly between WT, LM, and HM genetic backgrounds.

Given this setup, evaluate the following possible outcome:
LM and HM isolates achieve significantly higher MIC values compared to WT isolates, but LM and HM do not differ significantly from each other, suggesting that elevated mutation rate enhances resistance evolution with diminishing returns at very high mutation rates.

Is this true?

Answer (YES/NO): NO